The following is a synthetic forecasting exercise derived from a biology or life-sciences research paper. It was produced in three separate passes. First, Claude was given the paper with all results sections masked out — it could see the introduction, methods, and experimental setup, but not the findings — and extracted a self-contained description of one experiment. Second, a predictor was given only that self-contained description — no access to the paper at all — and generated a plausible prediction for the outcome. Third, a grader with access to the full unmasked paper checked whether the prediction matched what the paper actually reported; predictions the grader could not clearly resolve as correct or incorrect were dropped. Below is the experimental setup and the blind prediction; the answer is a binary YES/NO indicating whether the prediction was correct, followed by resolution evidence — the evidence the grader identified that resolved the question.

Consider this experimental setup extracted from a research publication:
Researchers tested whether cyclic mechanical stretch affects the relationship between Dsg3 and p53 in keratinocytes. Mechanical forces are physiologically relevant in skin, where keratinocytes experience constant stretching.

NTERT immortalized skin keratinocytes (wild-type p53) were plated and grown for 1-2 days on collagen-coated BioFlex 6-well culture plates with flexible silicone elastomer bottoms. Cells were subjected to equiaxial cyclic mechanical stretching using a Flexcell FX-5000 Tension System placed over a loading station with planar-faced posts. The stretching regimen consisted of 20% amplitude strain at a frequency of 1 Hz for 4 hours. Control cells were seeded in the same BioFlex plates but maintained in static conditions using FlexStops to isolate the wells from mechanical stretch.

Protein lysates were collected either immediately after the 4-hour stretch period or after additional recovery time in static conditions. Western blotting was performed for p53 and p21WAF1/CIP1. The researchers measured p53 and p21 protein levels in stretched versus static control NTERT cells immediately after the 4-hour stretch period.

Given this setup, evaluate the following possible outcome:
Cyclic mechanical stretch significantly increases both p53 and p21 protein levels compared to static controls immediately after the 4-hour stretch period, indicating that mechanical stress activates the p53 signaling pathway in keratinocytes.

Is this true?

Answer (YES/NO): NO